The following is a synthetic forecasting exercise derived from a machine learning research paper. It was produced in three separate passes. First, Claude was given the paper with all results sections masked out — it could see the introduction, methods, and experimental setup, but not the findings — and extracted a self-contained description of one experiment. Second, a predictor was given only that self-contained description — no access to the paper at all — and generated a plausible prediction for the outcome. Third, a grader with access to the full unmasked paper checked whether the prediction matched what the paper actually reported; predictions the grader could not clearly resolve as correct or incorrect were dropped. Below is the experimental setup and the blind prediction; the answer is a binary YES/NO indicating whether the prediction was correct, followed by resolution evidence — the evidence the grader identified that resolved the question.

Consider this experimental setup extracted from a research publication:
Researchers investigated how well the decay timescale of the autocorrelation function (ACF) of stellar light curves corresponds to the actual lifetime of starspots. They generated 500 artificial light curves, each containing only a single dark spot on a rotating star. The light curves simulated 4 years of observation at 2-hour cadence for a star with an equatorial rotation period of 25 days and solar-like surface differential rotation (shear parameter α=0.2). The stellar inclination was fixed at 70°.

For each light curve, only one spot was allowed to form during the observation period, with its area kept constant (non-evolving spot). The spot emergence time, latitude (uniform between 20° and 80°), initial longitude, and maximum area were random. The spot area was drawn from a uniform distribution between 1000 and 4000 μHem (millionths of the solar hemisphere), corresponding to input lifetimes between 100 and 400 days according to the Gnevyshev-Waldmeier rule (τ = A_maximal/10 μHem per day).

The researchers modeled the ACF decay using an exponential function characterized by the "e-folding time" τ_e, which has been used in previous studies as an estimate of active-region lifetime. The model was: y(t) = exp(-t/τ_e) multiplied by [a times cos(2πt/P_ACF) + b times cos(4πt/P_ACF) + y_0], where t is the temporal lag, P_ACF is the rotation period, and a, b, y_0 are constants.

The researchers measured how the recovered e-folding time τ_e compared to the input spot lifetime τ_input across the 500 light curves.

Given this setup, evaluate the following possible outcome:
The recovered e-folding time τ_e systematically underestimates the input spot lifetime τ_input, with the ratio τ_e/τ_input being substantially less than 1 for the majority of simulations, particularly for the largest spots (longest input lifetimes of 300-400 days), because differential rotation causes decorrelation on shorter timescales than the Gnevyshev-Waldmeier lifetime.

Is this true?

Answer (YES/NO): NO